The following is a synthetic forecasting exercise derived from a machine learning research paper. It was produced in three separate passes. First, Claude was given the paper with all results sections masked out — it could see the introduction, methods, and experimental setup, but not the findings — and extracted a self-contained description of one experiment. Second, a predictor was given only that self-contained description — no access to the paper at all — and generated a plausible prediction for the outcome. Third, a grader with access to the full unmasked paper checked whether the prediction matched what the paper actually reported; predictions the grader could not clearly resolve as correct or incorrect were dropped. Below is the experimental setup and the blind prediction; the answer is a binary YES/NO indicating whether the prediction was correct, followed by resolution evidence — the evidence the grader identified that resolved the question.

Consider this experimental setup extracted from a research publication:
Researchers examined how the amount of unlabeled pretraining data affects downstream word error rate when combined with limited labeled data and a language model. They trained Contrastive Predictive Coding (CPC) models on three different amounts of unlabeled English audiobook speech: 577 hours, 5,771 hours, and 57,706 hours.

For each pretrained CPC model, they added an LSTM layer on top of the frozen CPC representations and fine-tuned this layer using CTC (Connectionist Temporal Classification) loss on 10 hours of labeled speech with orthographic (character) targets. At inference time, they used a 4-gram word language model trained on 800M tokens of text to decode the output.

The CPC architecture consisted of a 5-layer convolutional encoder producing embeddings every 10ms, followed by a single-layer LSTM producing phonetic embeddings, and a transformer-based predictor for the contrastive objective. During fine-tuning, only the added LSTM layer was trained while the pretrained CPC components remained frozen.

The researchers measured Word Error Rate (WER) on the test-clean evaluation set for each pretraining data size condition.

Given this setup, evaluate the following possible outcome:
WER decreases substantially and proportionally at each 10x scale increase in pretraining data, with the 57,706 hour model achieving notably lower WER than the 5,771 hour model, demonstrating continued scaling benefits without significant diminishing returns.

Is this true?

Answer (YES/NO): NO